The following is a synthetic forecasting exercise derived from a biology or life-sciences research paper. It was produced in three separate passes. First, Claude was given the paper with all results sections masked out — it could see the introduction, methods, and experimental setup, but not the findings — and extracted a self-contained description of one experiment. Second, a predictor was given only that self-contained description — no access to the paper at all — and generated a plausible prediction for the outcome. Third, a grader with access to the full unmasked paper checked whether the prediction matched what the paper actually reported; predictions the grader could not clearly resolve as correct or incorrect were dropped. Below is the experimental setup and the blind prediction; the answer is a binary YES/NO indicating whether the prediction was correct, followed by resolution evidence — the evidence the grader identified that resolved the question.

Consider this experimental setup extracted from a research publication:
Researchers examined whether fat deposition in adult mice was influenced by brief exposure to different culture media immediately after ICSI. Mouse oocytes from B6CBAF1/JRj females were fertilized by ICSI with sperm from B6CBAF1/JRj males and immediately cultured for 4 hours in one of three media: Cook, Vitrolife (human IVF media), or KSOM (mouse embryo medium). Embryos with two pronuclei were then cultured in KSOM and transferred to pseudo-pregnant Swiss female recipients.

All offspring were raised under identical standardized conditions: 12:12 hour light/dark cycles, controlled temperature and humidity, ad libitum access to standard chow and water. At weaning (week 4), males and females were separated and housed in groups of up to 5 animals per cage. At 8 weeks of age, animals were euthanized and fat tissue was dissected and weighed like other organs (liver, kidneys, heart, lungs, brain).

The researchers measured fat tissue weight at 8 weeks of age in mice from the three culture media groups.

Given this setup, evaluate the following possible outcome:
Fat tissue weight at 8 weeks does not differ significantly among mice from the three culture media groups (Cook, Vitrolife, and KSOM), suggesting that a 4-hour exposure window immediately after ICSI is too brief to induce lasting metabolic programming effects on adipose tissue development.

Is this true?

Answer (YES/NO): NO